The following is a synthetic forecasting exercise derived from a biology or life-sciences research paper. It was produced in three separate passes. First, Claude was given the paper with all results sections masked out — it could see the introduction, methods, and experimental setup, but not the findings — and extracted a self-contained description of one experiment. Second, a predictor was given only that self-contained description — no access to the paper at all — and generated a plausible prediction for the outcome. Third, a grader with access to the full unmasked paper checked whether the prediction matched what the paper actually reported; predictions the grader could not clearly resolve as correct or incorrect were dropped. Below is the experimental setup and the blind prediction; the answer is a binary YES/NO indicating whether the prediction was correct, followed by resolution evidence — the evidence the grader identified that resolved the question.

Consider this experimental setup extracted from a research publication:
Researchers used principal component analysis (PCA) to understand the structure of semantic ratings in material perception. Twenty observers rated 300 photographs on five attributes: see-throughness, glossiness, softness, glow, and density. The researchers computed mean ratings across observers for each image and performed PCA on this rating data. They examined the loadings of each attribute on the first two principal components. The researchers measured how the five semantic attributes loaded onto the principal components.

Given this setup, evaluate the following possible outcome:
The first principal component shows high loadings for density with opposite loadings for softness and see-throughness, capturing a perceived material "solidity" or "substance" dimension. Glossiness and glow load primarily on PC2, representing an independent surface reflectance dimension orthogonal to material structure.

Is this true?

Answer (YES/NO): NO